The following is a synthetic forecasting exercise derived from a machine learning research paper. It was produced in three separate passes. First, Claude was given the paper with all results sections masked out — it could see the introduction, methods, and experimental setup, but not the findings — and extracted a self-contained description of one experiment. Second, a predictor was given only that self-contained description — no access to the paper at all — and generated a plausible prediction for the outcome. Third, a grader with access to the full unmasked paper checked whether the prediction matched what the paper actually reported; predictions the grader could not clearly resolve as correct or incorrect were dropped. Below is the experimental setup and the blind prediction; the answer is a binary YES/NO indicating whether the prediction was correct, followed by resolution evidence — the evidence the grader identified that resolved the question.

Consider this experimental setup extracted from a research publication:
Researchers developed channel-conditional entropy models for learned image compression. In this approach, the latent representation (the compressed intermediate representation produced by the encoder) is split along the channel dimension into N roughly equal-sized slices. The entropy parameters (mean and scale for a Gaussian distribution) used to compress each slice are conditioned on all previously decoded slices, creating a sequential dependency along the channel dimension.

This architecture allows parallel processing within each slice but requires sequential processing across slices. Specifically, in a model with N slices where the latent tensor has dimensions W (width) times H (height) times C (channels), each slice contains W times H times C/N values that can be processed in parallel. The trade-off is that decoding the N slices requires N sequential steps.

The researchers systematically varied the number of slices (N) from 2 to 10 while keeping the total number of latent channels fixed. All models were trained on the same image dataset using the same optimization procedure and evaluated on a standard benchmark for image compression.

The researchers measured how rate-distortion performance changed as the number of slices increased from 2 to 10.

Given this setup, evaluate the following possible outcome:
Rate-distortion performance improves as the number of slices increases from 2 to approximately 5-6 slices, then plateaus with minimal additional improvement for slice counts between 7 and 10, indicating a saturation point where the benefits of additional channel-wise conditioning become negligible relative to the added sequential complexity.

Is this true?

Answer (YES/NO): NO